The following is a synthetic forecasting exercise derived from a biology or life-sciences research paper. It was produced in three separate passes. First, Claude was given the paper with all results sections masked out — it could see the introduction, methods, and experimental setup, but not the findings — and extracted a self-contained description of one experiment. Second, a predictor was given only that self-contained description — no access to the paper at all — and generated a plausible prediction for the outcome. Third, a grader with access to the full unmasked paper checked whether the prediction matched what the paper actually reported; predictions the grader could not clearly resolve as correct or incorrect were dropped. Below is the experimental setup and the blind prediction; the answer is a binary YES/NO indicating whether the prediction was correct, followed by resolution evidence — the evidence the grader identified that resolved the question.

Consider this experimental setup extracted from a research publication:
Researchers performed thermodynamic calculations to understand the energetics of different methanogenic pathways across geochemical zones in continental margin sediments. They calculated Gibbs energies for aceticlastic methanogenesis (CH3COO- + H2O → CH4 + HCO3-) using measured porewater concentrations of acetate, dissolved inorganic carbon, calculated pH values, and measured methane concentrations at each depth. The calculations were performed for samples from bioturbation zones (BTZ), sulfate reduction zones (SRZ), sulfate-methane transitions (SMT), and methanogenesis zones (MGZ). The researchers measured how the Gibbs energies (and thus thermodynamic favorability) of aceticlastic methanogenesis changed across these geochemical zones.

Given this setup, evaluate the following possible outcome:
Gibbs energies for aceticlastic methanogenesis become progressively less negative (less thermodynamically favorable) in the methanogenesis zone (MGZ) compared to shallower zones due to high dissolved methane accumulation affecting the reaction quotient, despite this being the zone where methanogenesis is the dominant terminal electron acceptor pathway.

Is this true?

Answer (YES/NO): YES